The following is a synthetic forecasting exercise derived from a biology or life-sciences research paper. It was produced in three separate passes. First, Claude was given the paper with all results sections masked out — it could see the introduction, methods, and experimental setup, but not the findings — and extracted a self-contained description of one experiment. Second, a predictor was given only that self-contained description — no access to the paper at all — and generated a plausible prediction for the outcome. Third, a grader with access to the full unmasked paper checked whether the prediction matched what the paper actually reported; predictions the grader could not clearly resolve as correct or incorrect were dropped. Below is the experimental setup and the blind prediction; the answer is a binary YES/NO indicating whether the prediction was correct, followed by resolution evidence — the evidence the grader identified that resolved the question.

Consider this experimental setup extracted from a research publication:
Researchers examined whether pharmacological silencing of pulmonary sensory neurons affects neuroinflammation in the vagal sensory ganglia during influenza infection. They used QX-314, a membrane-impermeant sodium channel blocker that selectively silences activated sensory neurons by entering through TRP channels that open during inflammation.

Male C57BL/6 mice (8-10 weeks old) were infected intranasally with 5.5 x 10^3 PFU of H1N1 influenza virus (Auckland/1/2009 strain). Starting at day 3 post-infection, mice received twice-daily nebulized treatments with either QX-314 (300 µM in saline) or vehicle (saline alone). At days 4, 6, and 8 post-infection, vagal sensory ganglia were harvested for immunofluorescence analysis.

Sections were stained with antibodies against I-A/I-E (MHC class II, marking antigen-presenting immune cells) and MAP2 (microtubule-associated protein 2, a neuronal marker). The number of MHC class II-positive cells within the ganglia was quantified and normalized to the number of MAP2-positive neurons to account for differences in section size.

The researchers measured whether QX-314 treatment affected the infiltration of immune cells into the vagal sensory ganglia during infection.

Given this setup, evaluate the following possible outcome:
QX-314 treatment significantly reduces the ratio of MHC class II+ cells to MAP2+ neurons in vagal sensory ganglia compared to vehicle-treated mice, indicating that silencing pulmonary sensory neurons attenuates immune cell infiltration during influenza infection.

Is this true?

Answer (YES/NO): NO